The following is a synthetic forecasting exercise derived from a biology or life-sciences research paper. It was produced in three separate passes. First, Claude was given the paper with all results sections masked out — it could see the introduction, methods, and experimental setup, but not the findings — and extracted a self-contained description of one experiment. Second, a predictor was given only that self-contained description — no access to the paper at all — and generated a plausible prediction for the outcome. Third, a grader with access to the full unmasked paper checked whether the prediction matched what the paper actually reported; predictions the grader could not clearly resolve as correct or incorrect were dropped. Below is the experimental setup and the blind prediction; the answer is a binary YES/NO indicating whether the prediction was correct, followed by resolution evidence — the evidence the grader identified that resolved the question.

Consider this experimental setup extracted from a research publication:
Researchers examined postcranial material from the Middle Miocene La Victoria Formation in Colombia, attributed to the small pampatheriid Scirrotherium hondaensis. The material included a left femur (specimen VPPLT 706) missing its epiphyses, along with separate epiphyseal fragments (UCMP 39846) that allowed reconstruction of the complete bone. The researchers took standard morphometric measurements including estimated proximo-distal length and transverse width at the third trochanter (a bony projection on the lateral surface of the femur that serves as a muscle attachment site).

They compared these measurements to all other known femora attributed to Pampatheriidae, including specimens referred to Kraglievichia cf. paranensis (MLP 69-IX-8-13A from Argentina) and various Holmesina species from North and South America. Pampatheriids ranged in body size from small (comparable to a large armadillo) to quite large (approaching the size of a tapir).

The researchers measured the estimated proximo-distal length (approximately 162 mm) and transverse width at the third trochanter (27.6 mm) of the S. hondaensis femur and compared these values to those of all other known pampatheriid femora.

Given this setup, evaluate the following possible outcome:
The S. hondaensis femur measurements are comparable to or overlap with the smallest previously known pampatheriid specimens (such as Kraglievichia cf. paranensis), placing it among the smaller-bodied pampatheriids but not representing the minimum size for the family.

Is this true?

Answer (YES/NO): NO